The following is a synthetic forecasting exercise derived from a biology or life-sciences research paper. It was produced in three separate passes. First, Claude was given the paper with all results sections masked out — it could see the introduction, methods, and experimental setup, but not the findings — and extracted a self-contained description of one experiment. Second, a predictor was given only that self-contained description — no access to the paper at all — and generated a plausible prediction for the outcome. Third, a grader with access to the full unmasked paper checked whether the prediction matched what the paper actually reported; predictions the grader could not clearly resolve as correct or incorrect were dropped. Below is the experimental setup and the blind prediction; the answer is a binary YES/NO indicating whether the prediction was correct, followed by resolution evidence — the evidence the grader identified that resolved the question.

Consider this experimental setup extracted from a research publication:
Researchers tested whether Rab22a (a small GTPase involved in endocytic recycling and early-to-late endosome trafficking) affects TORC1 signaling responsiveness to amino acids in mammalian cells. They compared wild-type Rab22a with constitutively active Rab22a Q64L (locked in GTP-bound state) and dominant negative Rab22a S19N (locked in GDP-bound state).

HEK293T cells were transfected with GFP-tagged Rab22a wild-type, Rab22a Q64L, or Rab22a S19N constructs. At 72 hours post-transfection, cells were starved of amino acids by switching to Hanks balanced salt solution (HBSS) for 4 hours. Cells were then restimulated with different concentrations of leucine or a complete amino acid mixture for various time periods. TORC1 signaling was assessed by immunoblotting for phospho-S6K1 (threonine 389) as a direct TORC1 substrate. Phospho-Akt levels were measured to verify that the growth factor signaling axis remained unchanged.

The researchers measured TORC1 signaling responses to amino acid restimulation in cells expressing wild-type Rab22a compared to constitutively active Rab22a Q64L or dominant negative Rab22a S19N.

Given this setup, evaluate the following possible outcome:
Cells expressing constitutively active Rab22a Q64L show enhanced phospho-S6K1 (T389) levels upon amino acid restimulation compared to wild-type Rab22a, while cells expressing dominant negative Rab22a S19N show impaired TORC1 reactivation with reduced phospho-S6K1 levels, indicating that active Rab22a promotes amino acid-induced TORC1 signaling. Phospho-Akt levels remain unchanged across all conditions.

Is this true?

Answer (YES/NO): NO